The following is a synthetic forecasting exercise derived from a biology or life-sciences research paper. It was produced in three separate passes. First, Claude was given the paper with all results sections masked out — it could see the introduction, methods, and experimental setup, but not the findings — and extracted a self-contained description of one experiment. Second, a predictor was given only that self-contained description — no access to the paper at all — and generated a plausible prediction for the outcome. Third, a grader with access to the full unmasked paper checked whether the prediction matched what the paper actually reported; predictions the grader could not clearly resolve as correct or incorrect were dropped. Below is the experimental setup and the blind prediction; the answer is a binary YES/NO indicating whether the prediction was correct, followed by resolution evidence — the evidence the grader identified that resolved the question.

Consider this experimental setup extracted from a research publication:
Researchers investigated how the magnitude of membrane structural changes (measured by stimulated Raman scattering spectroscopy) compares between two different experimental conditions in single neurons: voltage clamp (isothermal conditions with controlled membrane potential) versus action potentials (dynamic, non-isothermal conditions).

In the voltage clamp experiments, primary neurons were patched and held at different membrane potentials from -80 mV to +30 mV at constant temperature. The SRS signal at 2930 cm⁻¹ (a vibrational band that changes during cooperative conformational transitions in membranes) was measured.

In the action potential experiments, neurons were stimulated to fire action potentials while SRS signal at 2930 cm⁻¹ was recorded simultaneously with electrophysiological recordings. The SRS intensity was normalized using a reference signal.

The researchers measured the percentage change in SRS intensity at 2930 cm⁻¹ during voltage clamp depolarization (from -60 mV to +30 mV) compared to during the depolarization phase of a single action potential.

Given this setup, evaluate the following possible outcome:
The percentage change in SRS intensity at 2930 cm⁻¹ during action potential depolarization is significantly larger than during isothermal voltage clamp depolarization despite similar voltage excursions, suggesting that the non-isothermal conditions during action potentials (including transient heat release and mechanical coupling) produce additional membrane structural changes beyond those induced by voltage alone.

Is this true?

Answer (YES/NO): NO